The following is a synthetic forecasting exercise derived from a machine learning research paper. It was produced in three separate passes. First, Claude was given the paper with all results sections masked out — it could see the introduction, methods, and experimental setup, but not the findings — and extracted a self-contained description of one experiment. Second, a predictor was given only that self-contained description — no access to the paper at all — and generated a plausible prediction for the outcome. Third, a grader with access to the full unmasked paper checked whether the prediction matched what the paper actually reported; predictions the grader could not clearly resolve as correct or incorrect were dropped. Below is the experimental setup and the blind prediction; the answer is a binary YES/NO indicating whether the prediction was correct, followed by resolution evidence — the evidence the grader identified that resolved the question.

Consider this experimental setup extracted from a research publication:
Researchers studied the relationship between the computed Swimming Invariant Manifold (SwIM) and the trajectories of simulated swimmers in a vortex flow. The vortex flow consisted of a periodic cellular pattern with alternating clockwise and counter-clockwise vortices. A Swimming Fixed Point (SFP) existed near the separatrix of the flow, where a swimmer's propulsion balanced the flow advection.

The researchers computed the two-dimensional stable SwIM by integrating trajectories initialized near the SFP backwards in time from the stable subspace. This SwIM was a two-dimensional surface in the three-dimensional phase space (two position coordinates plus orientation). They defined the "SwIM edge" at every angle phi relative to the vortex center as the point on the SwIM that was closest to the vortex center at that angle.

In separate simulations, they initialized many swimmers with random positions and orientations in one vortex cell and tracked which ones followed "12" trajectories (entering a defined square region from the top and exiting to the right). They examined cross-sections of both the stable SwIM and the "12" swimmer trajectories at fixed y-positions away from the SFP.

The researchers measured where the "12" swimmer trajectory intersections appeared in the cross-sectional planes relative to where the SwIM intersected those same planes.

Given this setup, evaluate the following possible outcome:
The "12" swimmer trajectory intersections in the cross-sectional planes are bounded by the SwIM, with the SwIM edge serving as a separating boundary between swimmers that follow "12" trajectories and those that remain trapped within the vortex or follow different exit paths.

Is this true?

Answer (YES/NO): YES